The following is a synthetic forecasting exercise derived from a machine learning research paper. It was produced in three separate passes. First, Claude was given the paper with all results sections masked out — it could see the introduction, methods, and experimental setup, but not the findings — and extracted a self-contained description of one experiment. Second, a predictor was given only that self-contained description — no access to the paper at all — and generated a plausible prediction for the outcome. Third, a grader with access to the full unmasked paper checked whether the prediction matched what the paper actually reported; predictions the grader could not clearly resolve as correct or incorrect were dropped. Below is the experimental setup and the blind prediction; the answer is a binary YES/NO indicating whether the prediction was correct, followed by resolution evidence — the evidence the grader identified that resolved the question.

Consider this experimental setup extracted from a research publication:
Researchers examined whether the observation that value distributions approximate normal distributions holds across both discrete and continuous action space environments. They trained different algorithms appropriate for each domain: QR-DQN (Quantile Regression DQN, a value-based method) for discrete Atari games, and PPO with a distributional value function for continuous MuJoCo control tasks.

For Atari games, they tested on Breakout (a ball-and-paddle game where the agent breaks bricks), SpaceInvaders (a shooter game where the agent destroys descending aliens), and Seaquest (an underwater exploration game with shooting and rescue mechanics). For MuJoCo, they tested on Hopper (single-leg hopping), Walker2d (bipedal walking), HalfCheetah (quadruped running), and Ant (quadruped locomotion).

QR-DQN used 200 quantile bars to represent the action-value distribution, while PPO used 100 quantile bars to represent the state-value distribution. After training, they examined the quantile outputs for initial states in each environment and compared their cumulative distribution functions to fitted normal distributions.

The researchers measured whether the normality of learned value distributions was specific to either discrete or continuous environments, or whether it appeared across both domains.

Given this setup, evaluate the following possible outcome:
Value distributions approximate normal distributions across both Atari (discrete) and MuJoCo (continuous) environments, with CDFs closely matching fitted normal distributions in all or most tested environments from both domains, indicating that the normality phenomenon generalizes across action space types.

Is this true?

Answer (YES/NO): YES